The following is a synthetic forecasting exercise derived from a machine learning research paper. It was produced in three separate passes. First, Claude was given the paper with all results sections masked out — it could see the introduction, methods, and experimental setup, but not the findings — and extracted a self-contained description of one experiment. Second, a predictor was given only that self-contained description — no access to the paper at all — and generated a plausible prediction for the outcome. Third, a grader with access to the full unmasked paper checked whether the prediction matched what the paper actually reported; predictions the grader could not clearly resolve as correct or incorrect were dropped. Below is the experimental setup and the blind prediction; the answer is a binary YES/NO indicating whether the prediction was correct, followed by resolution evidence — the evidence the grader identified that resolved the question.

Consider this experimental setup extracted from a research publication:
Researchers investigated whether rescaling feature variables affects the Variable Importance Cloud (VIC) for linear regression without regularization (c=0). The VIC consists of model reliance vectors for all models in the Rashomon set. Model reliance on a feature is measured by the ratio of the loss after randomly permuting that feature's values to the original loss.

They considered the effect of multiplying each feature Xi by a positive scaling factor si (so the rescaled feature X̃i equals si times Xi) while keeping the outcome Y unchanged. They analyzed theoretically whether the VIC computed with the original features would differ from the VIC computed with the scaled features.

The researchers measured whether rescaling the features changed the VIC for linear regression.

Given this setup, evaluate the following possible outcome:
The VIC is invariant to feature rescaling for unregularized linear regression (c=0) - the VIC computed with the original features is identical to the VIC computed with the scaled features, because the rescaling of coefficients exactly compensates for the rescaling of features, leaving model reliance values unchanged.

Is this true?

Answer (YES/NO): YES